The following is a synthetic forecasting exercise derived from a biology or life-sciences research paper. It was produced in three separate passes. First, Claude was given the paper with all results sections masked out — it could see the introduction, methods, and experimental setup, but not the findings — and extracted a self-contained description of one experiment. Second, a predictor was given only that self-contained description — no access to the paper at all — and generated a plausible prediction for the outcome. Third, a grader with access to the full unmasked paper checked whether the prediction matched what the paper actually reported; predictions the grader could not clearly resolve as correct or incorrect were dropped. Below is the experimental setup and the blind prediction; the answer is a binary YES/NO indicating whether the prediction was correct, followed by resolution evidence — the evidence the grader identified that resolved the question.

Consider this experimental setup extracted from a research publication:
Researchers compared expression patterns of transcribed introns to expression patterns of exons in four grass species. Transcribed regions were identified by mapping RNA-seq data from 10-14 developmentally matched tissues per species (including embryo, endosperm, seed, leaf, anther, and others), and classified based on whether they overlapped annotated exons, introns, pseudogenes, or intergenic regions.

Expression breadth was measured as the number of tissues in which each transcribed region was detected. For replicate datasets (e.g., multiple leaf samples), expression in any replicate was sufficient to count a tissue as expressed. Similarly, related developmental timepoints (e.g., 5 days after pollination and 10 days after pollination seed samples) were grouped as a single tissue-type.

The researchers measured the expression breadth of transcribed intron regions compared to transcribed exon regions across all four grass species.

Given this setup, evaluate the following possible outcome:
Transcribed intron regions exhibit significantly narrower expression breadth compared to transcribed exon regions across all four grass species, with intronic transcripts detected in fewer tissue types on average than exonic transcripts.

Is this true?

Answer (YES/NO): YES